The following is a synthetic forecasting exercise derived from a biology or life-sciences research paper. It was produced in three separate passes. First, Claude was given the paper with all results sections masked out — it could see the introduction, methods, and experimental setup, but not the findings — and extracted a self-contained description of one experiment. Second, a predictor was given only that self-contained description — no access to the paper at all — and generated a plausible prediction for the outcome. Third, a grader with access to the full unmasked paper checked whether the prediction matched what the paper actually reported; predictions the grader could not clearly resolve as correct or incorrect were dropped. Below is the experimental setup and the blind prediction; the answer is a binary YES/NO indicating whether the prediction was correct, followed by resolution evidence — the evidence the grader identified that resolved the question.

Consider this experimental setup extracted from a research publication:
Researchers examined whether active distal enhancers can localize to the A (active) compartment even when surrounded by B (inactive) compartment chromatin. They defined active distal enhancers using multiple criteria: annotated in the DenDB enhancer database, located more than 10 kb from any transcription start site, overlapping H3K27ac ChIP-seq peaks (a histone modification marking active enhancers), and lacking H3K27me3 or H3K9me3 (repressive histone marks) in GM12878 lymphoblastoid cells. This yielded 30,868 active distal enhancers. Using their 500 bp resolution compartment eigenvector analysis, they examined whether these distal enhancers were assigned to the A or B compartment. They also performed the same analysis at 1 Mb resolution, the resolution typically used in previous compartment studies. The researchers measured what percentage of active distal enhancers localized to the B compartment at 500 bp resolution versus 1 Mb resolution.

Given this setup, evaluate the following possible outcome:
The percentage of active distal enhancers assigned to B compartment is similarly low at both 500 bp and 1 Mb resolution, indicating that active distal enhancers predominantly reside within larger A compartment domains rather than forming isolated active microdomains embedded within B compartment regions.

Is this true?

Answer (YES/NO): NO